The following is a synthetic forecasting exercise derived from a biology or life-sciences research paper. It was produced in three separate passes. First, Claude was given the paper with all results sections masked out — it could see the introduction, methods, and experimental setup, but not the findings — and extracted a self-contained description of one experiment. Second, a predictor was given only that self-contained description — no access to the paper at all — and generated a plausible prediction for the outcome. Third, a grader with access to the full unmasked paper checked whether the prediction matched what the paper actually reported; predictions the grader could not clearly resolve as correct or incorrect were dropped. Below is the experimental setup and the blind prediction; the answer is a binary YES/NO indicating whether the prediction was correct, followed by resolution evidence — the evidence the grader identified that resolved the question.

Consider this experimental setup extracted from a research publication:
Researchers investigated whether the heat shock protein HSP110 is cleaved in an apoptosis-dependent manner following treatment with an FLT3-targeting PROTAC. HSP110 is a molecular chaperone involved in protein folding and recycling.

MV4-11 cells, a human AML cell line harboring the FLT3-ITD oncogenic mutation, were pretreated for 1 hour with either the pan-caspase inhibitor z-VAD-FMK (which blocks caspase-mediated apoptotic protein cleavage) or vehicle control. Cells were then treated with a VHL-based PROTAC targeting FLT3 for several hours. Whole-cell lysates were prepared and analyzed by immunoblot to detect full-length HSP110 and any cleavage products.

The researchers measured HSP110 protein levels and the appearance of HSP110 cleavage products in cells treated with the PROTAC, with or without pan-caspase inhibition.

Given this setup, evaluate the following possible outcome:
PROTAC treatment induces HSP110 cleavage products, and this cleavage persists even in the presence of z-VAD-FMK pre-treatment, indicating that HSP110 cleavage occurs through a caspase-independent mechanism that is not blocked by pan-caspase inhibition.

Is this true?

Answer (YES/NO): NO